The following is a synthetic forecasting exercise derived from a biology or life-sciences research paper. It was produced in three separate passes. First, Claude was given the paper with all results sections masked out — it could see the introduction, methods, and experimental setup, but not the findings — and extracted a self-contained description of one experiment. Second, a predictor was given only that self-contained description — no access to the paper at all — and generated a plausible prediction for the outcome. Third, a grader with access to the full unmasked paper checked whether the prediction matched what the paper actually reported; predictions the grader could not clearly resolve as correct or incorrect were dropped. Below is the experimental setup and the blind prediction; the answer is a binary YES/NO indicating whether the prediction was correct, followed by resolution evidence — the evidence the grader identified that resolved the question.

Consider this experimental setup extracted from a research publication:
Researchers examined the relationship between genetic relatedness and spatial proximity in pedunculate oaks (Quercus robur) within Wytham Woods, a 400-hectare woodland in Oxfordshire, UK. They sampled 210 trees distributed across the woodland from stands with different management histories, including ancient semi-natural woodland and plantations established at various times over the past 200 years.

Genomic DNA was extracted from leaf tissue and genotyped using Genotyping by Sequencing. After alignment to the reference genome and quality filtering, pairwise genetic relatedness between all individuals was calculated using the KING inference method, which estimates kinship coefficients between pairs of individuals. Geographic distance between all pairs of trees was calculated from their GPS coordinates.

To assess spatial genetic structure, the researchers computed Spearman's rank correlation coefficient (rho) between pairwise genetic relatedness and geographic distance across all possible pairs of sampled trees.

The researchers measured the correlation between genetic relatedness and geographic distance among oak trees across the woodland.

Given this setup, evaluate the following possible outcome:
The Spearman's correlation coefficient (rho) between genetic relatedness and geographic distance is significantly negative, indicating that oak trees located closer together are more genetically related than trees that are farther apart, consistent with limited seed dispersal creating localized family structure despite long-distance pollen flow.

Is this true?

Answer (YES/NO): NO